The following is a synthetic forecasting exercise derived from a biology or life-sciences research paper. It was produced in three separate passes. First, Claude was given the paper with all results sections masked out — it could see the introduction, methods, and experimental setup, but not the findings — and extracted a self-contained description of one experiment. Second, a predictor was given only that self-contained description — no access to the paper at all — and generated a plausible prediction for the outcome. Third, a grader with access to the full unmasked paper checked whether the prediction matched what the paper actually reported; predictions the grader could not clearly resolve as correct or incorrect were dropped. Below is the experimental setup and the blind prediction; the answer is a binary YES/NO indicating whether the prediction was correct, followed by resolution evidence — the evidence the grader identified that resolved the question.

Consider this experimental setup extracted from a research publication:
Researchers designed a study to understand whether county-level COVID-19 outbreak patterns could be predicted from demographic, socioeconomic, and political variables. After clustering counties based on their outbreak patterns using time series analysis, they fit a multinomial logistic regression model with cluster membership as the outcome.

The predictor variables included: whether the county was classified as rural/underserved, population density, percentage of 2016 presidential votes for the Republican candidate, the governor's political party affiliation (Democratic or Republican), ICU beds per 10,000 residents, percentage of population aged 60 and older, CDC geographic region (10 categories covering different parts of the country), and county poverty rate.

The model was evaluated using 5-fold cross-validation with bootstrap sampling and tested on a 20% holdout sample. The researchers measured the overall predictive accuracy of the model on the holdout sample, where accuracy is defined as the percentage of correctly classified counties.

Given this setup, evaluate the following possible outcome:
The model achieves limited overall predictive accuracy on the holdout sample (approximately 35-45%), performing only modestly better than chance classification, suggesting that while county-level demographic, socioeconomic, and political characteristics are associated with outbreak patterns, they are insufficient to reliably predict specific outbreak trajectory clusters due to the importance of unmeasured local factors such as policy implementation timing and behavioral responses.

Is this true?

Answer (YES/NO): NO